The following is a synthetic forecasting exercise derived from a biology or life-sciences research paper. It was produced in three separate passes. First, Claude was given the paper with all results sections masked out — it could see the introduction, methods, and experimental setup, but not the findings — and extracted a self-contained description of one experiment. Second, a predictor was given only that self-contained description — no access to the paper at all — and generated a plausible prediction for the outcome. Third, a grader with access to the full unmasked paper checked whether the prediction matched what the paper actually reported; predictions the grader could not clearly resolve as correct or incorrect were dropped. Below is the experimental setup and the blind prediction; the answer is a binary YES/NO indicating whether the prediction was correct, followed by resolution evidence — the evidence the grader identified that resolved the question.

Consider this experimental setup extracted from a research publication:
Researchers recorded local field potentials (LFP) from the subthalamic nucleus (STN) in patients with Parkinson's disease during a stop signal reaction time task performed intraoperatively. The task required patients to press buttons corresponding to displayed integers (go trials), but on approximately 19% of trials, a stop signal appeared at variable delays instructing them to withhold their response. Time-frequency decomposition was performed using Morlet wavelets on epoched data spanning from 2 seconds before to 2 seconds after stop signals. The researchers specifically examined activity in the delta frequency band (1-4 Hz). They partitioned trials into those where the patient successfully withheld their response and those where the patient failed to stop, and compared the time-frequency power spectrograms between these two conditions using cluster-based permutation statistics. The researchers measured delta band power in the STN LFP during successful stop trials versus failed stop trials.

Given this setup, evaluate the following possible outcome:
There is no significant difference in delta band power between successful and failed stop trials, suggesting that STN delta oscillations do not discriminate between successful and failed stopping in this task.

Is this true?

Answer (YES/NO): YES